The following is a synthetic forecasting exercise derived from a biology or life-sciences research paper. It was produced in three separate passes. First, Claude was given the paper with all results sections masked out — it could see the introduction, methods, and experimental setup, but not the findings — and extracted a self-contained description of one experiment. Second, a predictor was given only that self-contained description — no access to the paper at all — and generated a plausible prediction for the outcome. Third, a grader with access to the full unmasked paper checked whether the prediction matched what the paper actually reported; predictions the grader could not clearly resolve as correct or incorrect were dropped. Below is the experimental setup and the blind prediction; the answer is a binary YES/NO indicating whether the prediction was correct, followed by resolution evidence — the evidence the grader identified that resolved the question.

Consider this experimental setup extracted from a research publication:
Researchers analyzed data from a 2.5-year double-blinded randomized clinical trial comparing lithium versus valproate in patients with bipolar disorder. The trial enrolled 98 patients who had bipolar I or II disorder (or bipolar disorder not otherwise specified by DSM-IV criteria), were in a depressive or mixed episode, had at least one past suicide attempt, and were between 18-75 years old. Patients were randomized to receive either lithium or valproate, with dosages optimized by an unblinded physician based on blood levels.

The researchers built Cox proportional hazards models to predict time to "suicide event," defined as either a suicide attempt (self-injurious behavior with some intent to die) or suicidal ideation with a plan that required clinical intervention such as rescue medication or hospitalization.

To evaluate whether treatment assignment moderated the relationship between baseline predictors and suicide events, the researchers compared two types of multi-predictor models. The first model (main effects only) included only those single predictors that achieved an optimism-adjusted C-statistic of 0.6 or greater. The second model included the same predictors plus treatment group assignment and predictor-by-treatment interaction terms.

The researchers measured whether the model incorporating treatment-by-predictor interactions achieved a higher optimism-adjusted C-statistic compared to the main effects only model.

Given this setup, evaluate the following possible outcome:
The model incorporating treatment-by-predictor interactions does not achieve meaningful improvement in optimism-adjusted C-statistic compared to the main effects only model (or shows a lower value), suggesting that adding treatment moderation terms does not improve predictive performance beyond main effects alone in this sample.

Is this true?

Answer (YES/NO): YES